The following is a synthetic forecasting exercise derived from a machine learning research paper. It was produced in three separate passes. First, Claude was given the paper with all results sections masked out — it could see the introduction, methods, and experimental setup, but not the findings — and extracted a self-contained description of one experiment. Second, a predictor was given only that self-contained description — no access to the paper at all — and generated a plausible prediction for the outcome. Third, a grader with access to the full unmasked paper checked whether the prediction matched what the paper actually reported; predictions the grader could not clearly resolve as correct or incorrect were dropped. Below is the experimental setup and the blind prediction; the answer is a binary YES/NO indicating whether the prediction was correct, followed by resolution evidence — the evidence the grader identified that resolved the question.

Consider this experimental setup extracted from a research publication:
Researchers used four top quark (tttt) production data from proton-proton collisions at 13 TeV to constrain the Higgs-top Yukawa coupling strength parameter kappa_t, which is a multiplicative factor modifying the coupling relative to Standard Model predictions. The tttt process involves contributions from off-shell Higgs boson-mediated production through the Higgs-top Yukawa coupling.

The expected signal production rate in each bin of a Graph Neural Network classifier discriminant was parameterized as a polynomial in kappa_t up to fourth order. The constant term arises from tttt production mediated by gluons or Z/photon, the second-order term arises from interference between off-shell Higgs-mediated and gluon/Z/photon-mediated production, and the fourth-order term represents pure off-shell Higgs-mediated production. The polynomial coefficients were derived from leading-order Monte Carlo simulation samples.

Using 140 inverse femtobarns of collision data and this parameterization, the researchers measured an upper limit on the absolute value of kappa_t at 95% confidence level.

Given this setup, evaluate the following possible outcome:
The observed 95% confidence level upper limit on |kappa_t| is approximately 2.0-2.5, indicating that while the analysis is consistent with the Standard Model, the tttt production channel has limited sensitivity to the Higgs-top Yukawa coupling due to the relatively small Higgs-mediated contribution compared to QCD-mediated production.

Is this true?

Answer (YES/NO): YES